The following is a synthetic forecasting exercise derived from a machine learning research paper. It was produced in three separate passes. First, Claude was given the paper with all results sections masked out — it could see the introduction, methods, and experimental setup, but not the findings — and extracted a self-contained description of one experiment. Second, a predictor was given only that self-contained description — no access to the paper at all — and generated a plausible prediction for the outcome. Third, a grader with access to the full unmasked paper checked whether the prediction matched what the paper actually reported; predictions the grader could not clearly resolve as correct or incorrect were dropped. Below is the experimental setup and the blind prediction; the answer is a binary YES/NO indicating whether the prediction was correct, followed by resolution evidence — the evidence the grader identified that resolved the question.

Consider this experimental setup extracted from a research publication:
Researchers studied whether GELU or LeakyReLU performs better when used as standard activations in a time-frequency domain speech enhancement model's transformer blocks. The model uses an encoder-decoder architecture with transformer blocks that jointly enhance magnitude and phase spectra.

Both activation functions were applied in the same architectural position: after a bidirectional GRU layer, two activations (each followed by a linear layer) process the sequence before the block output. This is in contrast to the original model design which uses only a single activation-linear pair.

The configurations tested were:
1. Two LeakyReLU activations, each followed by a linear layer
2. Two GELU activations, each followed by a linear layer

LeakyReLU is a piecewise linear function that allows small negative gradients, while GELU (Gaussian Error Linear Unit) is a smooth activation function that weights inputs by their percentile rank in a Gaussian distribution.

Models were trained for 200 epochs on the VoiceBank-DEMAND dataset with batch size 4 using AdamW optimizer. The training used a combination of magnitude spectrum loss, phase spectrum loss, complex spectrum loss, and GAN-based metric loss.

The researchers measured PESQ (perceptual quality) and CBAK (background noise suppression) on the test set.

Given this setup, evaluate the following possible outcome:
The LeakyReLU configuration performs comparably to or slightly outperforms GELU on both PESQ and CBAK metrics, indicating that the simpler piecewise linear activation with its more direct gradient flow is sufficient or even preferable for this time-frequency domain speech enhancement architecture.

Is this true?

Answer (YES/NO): NO